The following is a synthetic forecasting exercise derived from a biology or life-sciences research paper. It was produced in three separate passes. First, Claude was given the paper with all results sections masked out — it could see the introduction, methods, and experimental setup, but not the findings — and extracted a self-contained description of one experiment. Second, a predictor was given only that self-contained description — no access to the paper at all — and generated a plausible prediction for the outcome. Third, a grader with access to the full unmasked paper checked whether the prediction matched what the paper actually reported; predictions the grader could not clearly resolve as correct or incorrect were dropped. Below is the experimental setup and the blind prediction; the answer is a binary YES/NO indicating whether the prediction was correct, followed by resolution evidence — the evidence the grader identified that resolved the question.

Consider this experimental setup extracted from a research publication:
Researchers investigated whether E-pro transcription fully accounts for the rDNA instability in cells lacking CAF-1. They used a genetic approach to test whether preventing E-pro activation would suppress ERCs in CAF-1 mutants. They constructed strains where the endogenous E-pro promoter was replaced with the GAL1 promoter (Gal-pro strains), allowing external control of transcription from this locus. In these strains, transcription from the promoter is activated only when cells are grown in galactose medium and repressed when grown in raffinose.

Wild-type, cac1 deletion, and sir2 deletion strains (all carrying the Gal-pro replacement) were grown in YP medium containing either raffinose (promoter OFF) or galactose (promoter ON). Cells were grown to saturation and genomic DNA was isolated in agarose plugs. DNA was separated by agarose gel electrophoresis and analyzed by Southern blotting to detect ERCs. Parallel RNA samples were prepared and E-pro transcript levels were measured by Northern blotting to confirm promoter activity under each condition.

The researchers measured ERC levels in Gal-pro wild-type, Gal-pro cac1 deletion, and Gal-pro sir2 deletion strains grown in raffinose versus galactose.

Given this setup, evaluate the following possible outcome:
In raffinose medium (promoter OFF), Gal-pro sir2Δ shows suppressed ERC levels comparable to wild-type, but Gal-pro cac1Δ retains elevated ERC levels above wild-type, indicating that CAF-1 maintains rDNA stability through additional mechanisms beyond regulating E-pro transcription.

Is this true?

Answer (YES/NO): YES